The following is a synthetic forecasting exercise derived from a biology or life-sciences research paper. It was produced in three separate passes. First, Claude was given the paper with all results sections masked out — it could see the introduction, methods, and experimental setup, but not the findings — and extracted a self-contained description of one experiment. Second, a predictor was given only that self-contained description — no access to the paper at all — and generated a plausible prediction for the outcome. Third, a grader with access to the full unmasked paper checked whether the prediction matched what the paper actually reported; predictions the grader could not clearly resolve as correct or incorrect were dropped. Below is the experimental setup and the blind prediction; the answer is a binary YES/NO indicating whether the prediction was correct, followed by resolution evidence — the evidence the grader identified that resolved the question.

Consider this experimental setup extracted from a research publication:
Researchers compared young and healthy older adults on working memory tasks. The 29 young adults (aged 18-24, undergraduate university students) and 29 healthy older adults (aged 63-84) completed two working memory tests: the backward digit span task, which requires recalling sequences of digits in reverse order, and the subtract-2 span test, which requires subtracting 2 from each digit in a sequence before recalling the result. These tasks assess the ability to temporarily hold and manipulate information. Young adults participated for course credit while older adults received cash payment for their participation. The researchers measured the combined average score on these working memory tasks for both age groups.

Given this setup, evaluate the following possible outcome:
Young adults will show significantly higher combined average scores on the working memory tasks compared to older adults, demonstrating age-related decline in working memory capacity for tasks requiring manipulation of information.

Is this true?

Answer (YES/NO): NO